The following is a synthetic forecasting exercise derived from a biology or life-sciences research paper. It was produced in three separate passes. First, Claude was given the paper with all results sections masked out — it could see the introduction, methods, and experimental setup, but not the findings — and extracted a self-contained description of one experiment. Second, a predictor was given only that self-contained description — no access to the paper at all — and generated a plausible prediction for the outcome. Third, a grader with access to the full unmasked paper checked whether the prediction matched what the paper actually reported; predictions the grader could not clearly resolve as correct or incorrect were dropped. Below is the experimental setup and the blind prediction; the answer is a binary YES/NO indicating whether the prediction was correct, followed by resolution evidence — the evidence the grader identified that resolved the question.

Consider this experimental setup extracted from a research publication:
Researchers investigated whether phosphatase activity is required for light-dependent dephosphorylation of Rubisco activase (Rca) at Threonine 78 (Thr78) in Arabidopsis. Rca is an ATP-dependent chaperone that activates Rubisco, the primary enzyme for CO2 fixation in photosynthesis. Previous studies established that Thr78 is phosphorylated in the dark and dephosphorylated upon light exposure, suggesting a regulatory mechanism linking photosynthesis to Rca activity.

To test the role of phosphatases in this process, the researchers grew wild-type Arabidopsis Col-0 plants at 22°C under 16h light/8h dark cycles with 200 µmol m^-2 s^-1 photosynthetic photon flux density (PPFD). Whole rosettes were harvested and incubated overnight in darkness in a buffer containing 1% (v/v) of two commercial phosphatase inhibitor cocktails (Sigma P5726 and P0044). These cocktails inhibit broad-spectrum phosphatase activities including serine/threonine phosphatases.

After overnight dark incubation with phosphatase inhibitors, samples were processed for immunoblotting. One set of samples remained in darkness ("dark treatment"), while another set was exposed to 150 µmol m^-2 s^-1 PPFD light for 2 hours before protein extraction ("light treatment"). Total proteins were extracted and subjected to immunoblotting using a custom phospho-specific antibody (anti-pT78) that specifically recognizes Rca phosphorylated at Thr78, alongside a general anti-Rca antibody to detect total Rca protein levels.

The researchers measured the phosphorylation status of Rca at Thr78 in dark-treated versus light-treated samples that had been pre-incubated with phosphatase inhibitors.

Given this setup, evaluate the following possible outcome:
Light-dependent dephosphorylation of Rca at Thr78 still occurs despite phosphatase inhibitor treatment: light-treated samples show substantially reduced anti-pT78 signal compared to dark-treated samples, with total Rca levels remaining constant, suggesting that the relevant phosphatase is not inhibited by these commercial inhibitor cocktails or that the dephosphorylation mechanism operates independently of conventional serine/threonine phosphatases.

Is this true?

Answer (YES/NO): YES